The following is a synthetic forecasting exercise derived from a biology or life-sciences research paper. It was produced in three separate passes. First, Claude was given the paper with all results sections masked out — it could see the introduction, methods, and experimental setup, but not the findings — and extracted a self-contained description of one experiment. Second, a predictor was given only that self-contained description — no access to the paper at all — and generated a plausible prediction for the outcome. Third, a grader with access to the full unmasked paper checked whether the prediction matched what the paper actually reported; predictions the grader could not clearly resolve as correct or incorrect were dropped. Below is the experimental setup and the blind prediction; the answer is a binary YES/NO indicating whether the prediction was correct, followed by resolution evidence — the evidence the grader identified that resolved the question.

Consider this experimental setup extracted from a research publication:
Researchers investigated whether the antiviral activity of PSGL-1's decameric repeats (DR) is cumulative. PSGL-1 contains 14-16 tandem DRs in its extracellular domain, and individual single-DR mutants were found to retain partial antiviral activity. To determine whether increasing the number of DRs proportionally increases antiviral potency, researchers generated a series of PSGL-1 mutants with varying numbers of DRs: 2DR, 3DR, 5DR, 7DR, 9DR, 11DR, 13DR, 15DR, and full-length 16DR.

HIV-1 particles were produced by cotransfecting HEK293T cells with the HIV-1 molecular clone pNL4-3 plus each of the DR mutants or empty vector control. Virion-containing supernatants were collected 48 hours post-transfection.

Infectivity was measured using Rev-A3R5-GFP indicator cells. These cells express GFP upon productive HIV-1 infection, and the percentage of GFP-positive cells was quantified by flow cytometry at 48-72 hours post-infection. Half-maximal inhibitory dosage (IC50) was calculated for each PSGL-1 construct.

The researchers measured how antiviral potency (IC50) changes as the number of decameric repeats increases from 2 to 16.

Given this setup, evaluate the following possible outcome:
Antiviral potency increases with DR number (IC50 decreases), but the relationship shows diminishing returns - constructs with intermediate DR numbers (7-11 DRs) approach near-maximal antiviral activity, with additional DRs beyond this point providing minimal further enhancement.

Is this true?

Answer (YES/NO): NO